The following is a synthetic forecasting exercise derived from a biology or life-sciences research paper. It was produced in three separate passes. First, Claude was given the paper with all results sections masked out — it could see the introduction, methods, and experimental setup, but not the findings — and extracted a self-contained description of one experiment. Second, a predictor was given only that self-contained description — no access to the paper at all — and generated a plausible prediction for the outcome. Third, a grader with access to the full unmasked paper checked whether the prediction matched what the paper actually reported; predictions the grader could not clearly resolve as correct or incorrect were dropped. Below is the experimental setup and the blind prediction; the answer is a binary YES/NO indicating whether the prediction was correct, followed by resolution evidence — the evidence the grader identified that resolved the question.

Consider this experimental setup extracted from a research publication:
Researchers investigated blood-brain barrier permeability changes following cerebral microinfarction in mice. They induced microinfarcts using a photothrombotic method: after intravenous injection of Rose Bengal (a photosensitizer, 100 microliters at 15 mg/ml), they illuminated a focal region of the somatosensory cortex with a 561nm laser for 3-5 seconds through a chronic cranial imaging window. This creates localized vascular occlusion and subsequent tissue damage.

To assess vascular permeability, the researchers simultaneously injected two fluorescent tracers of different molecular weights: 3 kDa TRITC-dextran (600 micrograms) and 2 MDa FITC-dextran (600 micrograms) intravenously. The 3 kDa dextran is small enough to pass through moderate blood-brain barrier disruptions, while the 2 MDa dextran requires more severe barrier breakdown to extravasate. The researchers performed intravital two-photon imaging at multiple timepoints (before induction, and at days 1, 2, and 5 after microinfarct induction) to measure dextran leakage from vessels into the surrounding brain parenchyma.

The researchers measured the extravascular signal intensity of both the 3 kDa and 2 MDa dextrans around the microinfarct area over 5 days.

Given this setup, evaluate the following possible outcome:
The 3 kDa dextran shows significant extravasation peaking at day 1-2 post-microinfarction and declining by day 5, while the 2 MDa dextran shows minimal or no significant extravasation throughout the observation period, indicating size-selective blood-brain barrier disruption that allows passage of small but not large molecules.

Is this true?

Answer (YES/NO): NO